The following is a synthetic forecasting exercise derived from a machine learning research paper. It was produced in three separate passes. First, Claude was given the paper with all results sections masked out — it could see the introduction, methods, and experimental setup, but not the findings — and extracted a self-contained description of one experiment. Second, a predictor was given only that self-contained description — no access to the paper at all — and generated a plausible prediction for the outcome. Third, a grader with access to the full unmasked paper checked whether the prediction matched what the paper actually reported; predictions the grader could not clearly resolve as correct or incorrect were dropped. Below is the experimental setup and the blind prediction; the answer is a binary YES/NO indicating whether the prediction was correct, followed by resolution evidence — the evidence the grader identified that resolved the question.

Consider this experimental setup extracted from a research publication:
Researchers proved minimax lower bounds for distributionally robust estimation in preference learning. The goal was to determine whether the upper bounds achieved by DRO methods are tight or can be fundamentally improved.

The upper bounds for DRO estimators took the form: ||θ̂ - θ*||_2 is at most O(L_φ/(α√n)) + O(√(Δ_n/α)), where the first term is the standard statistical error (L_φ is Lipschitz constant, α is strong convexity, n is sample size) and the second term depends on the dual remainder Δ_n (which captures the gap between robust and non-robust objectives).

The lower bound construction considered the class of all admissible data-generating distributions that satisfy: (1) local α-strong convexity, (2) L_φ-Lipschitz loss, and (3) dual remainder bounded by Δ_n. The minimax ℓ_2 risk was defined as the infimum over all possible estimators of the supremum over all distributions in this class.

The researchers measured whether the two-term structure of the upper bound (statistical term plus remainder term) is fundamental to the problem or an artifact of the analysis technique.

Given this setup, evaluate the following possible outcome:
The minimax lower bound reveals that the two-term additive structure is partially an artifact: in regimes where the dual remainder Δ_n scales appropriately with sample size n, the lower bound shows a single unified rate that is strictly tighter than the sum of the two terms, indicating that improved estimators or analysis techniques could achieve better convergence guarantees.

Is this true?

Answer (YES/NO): NO